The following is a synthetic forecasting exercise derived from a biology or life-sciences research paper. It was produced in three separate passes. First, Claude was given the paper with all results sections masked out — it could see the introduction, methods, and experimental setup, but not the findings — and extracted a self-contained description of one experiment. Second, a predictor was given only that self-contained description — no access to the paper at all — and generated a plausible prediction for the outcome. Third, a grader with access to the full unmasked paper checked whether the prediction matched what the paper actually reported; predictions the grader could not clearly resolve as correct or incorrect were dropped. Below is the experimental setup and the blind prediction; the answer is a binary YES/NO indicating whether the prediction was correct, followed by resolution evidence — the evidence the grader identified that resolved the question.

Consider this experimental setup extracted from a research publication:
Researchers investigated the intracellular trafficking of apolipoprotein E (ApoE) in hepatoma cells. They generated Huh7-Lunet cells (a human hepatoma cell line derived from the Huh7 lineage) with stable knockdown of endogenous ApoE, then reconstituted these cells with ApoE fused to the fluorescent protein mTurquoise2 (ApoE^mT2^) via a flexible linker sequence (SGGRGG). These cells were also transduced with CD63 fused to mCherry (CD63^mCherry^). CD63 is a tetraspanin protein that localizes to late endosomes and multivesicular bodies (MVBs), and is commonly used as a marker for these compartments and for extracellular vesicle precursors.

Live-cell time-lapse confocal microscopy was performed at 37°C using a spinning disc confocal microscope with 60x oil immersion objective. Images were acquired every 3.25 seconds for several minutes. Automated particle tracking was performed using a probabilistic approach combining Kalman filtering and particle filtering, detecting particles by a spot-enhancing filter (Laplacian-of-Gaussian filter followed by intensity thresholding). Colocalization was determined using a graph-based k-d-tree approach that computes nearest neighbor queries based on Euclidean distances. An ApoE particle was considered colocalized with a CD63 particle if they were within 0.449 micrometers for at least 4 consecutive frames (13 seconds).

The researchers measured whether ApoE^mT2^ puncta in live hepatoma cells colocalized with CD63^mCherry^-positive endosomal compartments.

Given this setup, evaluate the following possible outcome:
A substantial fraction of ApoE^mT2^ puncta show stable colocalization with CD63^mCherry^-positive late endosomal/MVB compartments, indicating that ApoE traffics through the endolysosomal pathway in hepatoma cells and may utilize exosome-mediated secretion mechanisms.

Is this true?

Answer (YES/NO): YES